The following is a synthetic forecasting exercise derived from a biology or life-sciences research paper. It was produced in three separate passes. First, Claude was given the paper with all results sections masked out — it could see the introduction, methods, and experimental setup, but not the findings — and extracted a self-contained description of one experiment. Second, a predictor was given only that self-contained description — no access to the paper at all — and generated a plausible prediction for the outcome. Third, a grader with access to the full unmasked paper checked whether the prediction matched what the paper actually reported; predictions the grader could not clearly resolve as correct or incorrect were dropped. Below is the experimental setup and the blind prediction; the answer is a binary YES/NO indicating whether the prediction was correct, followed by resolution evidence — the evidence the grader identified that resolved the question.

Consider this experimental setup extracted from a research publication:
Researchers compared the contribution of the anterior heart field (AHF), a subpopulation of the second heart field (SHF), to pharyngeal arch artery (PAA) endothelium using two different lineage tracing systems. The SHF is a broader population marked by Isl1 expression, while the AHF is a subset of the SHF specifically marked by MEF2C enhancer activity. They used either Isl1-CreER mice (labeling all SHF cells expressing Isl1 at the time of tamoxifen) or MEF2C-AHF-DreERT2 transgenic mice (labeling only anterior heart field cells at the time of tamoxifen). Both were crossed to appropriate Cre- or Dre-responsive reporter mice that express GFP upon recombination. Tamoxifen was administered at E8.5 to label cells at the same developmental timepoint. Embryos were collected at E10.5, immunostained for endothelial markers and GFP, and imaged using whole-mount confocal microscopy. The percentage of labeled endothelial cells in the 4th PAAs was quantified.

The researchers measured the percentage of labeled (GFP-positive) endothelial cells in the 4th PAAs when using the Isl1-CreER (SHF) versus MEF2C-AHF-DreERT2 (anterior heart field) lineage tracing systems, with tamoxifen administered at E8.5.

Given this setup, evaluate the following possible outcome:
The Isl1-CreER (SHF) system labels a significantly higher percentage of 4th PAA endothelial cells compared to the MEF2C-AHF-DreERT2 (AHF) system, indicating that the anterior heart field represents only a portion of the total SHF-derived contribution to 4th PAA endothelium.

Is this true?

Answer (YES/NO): NO